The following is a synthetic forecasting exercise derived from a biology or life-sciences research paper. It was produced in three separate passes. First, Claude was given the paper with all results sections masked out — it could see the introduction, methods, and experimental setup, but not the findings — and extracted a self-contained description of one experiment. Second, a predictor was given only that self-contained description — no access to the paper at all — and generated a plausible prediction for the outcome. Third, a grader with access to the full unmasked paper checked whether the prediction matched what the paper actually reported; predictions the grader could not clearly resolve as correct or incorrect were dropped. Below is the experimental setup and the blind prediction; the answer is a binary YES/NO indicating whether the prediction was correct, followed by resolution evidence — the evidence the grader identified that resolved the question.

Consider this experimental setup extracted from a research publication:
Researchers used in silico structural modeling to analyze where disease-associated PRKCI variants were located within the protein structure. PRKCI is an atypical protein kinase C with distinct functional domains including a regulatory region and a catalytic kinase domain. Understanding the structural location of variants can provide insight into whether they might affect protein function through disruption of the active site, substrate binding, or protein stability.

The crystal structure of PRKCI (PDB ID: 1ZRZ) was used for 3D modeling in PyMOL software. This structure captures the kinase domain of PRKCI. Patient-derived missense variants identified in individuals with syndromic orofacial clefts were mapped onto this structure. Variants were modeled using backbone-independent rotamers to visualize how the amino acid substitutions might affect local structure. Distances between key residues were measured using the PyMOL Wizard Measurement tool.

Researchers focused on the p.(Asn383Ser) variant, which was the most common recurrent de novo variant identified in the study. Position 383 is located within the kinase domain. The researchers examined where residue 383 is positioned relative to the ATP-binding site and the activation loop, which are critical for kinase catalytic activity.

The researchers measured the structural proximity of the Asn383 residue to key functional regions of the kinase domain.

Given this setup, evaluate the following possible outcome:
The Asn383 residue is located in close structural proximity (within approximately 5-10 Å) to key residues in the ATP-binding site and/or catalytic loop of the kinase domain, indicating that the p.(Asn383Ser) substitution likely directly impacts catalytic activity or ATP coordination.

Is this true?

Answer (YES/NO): YES